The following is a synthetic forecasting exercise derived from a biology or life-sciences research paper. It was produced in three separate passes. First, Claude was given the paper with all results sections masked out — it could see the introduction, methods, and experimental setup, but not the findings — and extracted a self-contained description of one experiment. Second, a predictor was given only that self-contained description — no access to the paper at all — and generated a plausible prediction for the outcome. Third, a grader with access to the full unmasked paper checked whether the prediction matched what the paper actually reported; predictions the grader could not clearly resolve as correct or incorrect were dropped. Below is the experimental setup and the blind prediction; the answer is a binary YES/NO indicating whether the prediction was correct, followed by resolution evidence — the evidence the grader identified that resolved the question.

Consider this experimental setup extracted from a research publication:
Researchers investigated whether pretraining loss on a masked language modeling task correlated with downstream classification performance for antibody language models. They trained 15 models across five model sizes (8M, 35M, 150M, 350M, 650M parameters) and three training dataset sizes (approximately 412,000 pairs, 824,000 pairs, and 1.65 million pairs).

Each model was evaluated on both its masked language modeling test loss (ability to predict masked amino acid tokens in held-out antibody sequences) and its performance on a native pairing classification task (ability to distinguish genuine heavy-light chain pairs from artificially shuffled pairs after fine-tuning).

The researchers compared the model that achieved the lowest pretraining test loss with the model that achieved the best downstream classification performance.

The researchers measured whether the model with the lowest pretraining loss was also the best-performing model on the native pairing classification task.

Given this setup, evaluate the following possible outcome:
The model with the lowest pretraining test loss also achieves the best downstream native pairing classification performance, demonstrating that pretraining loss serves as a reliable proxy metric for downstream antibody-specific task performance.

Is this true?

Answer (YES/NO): NO